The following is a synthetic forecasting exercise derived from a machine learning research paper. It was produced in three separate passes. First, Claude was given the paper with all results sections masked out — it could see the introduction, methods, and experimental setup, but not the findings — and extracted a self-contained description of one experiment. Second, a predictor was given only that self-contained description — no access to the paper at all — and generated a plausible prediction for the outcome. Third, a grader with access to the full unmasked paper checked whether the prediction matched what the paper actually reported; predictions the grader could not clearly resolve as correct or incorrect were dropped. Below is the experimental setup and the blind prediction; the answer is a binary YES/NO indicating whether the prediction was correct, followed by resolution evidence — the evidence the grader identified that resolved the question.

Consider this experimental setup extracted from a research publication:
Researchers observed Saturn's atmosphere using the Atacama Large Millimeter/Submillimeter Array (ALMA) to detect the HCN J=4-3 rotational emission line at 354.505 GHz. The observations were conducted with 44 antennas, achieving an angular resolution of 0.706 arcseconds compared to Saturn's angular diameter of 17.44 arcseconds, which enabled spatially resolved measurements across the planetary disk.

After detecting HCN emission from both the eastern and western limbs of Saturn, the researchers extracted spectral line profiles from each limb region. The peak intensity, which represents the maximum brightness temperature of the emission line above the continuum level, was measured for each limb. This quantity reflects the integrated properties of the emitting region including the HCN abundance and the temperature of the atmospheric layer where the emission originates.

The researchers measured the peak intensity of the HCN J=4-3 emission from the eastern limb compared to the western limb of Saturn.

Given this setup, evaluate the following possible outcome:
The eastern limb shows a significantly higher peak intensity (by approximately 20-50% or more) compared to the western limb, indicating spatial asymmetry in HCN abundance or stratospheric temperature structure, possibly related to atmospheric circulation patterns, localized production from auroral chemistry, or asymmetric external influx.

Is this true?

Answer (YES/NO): NO